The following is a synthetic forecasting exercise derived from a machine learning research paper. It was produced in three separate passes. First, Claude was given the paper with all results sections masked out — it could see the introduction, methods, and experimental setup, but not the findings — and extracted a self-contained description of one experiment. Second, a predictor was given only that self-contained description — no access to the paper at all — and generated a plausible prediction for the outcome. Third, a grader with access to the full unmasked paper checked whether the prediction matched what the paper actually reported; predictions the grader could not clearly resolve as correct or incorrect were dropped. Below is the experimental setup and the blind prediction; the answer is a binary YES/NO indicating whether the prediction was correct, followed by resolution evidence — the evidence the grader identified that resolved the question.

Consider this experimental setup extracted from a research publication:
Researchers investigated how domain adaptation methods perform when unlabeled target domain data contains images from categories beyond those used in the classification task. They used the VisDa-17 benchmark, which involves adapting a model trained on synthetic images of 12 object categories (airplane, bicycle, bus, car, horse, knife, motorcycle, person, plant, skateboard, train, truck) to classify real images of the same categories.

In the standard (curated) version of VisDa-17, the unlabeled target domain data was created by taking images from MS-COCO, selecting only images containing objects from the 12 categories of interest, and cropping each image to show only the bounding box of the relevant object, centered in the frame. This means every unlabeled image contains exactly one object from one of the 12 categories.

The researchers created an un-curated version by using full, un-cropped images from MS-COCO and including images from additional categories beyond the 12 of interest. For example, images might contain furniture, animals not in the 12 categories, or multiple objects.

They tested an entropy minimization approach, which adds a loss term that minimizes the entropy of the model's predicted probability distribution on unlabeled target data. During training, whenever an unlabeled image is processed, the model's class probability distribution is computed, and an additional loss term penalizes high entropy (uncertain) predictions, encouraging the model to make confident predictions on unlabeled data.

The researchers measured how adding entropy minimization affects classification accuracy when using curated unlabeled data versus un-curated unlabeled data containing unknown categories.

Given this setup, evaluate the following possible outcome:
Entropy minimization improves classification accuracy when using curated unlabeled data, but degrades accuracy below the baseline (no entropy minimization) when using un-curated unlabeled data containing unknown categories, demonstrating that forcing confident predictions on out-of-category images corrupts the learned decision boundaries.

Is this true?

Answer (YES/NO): NO